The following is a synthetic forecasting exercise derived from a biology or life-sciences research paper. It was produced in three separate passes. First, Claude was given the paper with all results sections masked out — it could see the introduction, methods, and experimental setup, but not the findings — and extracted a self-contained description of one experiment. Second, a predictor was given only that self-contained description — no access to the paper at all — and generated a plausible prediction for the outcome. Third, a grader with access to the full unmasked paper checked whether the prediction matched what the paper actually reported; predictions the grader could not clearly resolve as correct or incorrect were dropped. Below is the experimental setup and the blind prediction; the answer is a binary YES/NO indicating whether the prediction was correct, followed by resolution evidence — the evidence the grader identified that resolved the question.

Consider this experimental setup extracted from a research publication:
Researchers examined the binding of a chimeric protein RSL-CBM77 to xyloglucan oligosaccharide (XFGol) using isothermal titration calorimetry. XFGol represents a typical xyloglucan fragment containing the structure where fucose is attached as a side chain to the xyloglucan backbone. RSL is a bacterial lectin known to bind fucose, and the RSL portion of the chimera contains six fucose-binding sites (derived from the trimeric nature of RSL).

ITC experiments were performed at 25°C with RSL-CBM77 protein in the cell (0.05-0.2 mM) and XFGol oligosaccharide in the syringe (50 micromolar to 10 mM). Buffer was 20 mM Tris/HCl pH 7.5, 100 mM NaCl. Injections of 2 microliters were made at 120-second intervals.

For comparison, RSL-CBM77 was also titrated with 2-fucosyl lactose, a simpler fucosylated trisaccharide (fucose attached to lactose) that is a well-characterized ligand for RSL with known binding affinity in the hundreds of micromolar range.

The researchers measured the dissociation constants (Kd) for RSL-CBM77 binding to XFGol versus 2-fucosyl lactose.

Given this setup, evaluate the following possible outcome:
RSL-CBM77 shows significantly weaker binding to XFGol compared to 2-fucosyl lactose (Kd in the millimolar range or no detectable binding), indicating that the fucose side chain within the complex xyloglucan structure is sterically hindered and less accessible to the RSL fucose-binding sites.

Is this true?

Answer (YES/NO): NO